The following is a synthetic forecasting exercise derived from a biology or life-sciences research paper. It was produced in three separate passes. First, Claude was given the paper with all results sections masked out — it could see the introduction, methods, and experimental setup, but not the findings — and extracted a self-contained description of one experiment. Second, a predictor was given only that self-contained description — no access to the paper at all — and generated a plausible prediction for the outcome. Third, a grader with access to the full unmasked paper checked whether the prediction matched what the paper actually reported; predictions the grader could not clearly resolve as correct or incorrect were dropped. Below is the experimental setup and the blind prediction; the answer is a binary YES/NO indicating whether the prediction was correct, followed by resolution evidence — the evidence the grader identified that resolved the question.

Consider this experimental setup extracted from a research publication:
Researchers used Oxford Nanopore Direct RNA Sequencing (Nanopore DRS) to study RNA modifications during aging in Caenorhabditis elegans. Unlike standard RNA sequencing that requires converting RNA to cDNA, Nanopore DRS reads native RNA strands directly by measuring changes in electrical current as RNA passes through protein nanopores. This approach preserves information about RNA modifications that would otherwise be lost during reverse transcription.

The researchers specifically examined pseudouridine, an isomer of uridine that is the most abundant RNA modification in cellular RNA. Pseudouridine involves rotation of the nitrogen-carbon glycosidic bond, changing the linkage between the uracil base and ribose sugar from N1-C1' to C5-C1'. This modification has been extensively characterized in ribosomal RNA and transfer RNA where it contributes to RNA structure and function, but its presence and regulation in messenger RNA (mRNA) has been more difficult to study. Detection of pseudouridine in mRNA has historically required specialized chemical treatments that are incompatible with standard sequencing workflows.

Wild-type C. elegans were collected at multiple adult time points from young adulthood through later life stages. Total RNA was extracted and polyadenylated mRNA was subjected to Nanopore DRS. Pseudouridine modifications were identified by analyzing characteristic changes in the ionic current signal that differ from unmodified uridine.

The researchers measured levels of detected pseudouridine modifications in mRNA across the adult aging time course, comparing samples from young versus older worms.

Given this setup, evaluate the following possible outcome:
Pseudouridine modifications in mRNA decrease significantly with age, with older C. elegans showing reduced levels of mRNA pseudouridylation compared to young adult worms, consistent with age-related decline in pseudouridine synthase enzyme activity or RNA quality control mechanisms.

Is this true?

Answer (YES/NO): NO